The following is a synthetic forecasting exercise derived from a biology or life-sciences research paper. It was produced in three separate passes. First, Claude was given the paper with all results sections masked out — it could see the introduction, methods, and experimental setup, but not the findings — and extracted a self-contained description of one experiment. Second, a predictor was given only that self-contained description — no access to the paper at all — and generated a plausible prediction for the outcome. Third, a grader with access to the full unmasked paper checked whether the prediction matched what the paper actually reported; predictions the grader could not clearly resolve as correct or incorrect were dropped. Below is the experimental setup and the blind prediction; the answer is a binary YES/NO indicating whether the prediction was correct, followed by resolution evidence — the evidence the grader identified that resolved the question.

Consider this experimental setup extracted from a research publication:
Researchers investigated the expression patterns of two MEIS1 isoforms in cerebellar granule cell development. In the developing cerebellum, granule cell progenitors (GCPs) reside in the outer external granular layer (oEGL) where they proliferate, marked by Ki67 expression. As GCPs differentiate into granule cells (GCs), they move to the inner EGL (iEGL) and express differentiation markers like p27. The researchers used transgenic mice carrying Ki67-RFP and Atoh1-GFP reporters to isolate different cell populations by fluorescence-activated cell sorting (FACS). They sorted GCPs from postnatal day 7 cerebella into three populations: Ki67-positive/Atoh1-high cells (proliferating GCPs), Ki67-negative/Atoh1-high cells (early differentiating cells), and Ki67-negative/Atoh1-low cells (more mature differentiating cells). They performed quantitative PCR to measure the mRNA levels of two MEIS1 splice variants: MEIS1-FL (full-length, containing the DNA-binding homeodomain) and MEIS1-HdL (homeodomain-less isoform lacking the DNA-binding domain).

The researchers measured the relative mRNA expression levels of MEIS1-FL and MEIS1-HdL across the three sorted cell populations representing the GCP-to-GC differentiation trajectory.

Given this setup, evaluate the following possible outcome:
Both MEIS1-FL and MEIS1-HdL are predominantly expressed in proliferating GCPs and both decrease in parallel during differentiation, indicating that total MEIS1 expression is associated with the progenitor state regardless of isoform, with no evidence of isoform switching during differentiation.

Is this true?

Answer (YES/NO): NO